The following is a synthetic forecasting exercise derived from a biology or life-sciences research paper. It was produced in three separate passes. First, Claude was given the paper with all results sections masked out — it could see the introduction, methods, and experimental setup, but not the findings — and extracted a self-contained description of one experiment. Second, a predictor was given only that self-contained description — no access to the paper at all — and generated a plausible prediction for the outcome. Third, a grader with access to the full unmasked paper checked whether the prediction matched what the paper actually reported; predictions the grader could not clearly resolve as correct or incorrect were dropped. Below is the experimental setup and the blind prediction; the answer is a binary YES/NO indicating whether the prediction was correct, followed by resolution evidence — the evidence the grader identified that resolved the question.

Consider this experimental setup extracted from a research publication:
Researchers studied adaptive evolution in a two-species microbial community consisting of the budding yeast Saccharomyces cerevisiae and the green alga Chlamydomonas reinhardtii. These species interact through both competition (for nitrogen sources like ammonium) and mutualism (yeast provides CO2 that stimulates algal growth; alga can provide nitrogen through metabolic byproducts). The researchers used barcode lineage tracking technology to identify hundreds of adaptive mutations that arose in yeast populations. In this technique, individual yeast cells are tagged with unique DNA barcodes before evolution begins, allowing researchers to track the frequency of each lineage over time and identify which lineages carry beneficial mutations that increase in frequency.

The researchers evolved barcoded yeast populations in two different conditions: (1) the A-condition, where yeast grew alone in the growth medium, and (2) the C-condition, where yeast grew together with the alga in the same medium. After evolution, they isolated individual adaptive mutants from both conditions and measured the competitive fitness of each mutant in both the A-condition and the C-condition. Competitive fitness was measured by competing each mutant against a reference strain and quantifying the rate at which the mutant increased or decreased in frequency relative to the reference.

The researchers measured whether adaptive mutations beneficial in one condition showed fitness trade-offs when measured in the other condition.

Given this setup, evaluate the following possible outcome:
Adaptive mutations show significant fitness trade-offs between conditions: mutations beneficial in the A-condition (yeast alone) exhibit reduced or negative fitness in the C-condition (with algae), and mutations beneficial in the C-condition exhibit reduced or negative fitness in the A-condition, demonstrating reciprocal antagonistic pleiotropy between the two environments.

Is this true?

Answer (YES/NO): NO